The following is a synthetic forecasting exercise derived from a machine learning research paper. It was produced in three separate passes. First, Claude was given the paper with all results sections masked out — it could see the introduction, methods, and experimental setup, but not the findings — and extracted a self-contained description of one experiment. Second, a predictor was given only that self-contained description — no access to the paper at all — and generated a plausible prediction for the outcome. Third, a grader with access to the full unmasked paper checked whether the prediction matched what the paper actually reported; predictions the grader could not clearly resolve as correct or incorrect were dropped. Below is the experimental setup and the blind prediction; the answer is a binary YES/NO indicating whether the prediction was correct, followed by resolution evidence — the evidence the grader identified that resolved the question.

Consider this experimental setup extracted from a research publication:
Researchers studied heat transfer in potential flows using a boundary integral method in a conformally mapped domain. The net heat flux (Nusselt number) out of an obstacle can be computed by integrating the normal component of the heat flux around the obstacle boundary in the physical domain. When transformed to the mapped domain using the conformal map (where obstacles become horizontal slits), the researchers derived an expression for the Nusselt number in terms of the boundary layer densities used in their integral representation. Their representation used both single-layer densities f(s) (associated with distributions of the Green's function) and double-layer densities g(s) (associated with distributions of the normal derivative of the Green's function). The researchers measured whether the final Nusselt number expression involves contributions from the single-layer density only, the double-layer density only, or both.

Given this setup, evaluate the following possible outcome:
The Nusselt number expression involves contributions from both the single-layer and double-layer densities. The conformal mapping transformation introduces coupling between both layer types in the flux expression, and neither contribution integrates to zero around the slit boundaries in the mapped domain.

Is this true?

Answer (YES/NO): NO